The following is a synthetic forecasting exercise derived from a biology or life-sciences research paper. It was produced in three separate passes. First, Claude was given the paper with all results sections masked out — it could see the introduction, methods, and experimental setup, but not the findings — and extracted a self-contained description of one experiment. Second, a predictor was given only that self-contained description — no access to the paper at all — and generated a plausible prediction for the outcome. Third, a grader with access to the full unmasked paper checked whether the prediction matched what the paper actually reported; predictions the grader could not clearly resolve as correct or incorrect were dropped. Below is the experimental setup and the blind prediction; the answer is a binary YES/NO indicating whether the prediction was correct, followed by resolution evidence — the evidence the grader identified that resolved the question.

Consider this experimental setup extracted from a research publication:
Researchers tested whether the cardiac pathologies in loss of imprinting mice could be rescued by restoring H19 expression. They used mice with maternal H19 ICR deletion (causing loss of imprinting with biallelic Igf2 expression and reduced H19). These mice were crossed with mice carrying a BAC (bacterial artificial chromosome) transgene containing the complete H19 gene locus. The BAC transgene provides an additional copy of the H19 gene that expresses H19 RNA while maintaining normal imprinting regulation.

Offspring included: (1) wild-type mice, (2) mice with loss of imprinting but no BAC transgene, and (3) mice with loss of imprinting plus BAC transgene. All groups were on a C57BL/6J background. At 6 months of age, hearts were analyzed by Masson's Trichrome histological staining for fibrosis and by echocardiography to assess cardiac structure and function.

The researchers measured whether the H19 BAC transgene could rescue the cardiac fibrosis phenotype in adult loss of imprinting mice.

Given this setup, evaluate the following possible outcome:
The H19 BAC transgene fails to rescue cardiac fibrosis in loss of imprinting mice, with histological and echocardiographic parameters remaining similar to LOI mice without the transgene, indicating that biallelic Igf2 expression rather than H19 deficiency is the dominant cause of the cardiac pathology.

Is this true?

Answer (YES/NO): NO